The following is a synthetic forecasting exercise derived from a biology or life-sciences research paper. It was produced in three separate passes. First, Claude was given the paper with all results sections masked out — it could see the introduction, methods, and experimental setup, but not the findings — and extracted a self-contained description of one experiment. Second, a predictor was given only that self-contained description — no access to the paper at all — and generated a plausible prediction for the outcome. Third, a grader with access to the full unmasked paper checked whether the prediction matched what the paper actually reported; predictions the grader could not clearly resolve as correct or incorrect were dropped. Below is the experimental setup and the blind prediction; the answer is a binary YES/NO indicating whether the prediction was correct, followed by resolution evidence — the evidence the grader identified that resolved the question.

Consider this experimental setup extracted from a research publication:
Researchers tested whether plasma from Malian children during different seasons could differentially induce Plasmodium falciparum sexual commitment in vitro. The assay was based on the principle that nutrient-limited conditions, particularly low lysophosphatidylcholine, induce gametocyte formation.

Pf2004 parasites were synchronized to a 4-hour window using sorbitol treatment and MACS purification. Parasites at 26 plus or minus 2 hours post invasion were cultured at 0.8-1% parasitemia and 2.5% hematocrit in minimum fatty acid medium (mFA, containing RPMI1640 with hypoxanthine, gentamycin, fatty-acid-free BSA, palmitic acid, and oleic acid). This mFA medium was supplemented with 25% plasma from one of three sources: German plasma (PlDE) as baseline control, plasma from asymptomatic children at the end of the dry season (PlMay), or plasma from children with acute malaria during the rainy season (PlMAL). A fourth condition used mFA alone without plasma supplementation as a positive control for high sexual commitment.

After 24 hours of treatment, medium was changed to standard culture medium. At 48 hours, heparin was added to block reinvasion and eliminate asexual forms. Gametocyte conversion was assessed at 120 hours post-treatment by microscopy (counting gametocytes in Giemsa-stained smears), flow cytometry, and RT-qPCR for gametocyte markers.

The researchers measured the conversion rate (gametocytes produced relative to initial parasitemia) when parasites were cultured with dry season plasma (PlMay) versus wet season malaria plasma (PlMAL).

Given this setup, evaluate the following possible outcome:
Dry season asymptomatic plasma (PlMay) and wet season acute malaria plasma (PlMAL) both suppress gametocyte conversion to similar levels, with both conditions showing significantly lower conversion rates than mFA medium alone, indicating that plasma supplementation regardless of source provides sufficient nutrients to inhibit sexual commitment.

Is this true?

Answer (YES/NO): YES